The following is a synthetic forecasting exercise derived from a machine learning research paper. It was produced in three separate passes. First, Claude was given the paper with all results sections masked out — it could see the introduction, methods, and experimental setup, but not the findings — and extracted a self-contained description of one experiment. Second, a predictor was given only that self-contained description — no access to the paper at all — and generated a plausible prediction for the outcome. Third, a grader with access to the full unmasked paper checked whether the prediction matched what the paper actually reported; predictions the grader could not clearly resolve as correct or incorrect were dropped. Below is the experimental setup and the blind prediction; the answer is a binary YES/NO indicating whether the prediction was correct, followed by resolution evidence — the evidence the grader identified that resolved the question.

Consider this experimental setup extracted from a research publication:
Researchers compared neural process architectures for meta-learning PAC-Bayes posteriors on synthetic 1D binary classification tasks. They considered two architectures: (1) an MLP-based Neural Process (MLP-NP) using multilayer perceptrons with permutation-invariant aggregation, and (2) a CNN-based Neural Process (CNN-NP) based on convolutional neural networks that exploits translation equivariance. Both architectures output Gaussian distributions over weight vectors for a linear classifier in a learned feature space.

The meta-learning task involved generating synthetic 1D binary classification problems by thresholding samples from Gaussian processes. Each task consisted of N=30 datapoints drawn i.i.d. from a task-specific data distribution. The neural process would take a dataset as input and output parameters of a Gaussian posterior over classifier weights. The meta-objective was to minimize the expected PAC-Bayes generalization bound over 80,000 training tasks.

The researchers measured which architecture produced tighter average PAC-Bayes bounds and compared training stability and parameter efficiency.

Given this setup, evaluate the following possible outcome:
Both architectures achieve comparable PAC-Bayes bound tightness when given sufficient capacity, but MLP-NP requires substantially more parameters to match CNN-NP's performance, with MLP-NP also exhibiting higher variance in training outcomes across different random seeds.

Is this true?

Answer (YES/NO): NO